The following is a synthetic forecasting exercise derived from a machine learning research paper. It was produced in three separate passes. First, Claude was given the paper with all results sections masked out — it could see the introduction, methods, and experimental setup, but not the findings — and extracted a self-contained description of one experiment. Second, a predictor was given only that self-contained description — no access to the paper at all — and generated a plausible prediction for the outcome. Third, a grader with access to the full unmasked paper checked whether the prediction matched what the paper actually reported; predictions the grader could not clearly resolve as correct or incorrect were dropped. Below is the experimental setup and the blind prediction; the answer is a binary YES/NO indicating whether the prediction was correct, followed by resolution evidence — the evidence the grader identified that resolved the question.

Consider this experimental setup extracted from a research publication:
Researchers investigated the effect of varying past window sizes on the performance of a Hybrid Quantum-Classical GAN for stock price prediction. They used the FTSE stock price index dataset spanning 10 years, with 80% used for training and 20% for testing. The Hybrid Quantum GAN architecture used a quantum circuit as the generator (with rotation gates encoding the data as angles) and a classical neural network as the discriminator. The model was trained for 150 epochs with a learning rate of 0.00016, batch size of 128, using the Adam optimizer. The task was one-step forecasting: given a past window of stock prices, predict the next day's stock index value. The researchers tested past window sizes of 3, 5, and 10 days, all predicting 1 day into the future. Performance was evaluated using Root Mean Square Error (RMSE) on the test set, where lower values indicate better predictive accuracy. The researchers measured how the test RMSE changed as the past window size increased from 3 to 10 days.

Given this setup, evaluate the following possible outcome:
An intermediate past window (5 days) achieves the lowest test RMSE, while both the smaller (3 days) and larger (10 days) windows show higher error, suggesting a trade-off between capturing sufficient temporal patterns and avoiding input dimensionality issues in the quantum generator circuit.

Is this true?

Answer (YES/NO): NO